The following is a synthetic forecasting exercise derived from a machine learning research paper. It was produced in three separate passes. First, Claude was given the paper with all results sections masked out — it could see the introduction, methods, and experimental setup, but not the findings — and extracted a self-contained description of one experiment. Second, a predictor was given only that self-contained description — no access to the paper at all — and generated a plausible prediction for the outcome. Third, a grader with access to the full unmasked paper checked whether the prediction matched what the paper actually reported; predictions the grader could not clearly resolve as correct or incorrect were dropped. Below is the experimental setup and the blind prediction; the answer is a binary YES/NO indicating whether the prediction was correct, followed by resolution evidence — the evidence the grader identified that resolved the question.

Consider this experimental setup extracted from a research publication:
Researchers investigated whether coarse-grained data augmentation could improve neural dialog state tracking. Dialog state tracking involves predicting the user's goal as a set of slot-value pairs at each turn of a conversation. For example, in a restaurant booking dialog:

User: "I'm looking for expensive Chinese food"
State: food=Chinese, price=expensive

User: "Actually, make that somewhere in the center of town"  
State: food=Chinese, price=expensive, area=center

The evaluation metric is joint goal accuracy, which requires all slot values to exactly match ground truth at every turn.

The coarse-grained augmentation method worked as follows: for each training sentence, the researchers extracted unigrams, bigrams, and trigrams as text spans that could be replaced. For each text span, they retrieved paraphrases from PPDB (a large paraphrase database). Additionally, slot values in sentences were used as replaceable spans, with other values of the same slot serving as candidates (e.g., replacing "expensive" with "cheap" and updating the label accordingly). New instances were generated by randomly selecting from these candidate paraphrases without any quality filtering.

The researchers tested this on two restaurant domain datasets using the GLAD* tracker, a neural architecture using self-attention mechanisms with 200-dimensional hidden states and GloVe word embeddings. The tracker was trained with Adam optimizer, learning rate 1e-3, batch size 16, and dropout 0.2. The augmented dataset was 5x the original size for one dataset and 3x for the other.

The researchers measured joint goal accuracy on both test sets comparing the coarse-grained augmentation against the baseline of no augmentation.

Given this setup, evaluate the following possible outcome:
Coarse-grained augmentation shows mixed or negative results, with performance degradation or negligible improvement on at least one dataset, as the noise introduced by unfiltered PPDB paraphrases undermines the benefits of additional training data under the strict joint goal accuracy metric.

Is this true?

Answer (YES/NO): YES